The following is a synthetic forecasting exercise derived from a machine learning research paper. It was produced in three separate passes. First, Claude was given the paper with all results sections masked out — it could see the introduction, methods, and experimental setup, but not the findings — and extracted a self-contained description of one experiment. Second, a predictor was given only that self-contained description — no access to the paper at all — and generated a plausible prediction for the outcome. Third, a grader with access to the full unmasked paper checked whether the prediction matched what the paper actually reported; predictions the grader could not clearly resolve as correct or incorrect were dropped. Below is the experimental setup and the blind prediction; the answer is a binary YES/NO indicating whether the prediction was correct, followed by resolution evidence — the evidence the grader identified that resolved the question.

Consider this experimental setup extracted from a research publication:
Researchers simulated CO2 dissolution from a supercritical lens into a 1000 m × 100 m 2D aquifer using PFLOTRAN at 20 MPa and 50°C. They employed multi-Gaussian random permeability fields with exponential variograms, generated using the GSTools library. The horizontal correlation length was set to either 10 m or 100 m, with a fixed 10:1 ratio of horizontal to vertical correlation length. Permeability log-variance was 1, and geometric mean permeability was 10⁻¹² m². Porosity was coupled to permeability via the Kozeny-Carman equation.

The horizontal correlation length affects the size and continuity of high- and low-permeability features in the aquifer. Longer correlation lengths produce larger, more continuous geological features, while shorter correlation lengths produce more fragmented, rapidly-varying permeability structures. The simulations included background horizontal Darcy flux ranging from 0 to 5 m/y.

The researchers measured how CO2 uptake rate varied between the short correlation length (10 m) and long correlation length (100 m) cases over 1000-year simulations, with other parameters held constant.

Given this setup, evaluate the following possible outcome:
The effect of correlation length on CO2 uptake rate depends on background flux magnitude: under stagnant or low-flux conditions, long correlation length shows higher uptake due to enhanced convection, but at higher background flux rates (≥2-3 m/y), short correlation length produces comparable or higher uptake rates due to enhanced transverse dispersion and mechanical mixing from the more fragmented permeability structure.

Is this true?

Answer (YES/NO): NO